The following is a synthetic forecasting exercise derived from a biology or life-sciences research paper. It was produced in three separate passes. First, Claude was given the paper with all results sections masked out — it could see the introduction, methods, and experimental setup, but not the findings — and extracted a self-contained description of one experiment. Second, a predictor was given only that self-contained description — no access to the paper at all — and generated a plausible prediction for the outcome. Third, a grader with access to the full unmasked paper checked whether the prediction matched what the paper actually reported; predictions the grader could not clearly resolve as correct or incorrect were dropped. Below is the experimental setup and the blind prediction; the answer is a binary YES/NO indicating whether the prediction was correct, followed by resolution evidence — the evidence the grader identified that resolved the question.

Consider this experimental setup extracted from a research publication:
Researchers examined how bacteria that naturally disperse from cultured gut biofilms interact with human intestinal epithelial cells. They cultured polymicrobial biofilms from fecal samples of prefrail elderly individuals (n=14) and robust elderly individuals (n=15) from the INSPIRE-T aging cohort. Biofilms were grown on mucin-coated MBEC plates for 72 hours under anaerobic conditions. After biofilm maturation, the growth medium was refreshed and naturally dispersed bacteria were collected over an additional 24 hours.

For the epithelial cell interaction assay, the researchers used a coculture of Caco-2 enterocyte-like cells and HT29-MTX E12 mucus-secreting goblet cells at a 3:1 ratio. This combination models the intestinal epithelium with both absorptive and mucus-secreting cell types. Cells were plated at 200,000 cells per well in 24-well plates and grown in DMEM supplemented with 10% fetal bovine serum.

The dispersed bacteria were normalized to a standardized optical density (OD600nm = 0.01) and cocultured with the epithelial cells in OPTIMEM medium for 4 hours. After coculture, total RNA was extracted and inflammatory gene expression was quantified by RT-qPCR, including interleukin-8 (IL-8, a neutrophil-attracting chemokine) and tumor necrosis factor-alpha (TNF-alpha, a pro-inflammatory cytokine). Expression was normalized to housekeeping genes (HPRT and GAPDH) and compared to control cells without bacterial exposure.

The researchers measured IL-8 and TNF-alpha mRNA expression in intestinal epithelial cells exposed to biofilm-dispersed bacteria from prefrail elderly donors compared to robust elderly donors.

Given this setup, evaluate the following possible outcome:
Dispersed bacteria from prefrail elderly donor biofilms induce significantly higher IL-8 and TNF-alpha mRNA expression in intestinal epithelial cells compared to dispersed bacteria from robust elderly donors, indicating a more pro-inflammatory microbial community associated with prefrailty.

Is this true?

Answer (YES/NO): NO